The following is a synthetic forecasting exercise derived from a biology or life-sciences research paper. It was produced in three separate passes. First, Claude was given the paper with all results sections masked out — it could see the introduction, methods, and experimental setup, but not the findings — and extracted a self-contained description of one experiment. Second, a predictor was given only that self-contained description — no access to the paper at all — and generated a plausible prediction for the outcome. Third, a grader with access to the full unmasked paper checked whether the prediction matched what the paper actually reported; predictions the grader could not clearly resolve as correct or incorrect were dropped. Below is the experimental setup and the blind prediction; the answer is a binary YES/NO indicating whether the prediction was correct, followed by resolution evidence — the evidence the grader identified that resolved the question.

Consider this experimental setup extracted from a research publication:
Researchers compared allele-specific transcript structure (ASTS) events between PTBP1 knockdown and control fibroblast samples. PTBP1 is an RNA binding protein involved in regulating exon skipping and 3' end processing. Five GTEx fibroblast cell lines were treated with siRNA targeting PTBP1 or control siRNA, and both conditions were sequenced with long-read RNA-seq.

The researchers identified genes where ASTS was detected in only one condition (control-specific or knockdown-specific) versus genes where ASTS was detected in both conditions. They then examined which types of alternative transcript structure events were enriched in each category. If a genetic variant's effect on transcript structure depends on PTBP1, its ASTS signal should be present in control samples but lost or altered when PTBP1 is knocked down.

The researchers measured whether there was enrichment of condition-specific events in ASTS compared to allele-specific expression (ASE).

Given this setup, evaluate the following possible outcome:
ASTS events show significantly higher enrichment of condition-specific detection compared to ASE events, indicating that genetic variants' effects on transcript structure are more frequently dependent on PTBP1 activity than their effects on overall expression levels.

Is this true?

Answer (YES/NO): YES